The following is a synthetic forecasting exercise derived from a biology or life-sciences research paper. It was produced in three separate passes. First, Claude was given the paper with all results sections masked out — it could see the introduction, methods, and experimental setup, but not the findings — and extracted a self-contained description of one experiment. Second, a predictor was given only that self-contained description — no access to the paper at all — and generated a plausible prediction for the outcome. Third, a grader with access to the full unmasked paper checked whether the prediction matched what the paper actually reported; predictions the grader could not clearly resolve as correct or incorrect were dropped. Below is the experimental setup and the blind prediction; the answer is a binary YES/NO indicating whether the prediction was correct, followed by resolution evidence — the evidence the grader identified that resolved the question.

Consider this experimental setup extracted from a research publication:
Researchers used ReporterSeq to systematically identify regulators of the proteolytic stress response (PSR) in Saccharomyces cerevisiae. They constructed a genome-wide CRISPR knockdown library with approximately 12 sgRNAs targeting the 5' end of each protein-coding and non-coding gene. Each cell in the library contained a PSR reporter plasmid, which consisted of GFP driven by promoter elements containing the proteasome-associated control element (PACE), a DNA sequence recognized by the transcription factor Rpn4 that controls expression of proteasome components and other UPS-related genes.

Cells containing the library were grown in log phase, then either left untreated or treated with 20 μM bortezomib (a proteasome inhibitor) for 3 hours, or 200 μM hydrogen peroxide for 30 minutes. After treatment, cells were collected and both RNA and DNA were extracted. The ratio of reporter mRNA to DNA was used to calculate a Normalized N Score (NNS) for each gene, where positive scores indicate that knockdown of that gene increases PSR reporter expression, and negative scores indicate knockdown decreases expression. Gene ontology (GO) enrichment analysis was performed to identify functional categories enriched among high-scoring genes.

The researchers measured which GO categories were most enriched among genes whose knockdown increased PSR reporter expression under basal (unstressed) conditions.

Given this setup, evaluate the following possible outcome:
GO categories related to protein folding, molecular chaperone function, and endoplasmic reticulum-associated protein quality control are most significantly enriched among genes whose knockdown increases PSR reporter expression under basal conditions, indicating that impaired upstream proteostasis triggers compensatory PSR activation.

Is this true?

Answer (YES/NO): NO